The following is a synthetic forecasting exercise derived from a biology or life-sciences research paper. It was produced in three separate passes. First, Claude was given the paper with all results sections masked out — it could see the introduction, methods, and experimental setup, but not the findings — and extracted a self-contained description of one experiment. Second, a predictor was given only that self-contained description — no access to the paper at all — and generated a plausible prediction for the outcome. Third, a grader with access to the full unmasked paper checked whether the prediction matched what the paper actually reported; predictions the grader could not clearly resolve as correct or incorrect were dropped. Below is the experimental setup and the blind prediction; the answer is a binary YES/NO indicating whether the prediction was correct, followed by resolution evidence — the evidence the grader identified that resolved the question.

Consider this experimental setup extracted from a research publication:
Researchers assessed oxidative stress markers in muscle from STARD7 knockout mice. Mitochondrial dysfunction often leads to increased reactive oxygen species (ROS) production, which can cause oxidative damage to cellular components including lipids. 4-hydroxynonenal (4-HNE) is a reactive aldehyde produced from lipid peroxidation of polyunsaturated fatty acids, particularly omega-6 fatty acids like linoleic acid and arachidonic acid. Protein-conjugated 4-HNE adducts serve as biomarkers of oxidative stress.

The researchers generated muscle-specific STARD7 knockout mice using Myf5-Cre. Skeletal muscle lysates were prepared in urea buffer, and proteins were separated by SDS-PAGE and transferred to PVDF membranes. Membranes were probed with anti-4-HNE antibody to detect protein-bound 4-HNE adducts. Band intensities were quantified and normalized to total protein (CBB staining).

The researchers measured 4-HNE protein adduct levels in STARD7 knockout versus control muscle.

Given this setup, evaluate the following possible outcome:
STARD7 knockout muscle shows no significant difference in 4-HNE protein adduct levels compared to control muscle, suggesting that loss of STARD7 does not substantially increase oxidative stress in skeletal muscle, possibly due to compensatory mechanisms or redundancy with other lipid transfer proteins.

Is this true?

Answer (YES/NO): YES